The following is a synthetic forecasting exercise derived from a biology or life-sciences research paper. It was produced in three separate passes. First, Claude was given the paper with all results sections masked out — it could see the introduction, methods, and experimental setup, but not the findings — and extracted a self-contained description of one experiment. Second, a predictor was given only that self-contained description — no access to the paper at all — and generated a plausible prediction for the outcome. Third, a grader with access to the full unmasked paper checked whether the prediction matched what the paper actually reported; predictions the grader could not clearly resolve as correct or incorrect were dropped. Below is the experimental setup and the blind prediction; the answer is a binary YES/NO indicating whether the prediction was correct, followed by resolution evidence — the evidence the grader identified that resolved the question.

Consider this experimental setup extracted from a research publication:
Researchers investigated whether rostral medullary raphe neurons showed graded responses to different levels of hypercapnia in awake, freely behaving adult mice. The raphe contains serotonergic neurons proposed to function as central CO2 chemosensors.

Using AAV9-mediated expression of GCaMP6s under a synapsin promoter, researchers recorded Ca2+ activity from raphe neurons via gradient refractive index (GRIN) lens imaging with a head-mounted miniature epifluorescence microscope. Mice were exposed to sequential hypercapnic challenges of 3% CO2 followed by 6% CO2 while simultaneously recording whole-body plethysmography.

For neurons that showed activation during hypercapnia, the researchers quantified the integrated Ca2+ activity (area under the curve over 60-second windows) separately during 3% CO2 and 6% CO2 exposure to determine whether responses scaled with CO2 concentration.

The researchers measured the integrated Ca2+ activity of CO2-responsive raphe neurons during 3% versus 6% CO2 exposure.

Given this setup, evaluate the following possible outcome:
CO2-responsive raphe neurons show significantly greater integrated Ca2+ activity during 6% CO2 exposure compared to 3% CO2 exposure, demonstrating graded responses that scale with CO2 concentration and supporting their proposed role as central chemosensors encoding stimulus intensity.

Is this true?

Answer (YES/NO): YES